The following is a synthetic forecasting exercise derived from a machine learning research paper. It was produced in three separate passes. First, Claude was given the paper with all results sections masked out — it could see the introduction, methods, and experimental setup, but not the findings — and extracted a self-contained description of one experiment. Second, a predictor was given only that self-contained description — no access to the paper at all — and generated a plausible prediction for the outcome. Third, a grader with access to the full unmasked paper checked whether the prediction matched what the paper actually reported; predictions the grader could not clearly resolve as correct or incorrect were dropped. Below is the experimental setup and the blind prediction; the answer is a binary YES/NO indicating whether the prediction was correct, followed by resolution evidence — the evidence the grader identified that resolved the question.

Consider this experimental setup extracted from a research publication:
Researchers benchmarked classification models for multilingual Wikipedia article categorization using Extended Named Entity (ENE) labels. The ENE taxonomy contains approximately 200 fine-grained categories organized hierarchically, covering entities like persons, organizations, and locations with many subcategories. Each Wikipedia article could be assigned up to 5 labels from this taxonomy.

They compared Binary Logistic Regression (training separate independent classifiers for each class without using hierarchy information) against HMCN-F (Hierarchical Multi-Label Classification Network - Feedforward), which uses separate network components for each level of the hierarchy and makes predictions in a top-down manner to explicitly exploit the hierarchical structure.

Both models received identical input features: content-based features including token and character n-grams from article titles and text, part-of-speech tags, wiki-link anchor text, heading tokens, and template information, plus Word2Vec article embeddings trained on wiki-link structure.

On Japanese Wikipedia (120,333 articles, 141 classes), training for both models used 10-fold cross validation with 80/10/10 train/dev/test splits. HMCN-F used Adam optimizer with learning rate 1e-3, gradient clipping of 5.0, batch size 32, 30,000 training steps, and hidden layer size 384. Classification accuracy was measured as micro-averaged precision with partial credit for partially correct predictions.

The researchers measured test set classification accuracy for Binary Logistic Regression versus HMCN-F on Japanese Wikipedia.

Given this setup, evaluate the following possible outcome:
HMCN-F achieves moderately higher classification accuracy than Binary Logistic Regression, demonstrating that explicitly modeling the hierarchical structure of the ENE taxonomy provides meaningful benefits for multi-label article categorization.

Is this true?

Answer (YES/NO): NO